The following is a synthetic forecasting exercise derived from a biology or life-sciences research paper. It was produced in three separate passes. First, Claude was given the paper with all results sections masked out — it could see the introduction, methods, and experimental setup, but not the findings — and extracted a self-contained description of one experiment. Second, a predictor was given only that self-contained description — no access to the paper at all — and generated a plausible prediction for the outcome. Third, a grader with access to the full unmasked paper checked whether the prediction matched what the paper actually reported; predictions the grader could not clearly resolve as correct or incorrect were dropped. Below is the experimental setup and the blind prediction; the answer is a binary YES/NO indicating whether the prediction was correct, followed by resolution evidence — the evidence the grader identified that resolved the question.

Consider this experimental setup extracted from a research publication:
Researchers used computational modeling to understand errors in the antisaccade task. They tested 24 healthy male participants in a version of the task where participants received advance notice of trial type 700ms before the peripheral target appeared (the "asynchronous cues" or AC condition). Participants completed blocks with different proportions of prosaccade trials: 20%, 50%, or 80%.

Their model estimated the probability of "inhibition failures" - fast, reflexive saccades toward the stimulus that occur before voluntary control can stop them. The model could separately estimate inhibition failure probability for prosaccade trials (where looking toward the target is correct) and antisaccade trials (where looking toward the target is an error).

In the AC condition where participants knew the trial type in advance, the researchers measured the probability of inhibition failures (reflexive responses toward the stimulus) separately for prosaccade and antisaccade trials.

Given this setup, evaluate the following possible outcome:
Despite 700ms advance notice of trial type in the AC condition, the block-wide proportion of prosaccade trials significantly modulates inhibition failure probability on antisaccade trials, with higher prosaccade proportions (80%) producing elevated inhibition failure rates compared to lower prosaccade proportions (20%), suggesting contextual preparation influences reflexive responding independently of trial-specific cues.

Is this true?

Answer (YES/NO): NO